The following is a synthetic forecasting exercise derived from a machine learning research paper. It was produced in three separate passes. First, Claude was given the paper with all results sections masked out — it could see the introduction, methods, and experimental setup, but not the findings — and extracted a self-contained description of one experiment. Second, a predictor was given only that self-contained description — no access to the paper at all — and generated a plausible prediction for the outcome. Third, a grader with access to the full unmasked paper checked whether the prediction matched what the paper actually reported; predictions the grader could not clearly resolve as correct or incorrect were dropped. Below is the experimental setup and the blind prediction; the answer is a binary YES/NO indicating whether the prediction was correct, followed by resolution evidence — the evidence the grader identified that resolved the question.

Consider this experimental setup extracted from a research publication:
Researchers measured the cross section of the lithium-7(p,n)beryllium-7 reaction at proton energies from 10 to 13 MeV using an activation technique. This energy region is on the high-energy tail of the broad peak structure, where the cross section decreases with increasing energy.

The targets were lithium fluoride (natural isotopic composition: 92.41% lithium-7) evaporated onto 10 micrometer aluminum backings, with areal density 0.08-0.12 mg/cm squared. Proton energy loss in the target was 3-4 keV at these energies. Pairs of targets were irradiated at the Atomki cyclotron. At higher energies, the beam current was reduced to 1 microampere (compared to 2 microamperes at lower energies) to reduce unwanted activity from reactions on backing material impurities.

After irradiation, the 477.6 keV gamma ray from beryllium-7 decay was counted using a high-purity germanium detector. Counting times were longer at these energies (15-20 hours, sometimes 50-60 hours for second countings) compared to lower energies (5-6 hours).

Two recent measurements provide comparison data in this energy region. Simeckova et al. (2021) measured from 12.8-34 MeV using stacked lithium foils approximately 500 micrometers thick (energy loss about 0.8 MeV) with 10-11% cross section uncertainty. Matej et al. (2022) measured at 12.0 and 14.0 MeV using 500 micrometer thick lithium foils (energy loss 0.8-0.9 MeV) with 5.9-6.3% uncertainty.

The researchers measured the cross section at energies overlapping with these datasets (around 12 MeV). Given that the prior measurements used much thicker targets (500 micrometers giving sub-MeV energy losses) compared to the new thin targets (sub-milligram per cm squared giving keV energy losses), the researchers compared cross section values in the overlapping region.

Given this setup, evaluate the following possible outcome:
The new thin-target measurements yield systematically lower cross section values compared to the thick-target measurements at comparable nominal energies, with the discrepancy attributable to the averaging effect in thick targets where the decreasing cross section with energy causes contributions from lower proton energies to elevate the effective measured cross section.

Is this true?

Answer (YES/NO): NO